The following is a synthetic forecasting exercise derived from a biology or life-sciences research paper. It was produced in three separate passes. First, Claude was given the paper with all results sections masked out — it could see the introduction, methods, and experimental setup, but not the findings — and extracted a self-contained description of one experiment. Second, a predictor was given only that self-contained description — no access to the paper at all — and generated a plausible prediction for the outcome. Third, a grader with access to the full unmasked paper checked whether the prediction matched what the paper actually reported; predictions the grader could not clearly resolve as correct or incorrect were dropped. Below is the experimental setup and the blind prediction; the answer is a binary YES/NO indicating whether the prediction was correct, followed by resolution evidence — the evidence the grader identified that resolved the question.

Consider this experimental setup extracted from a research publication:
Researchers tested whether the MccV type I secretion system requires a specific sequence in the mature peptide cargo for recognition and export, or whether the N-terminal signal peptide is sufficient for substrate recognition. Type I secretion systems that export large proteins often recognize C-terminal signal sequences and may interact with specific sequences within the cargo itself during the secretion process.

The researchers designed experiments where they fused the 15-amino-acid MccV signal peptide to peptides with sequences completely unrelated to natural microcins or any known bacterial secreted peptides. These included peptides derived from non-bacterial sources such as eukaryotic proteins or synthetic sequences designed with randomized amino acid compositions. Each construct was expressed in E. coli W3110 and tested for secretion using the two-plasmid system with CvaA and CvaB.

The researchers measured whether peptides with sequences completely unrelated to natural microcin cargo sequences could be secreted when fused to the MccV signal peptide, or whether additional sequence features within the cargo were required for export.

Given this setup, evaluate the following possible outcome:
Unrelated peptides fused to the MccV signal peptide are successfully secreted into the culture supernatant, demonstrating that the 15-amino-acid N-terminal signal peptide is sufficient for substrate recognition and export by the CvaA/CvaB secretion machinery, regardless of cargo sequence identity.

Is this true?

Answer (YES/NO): YES